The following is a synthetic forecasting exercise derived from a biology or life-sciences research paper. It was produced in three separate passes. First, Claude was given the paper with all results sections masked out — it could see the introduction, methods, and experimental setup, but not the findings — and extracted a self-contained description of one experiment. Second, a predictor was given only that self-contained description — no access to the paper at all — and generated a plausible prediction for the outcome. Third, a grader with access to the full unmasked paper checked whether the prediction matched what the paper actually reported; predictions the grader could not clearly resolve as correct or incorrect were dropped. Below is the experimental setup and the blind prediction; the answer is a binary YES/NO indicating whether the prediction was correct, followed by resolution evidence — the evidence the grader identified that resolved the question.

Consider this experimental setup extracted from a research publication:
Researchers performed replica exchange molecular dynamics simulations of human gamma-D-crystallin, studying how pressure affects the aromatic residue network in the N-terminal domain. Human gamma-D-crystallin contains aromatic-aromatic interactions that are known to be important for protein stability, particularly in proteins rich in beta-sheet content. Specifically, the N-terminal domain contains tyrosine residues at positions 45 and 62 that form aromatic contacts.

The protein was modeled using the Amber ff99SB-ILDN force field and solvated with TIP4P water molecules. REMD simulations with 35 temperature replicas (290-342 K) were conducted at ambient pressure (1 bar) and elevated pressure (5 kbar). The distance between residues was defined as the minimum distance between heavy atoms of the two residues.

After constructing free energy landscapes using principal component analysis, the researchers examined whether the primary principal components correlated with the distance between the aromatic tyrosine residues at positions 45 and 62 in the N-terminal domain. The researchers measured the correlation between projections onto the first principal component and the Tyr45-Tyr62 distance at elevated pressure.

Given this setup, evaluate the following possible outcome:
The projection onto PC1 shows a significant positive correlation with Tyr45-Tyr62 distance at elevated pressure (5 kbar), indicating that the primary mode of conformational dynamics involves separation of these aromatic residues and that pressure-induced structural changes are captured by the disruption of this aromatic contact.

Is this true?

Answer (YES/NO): NO